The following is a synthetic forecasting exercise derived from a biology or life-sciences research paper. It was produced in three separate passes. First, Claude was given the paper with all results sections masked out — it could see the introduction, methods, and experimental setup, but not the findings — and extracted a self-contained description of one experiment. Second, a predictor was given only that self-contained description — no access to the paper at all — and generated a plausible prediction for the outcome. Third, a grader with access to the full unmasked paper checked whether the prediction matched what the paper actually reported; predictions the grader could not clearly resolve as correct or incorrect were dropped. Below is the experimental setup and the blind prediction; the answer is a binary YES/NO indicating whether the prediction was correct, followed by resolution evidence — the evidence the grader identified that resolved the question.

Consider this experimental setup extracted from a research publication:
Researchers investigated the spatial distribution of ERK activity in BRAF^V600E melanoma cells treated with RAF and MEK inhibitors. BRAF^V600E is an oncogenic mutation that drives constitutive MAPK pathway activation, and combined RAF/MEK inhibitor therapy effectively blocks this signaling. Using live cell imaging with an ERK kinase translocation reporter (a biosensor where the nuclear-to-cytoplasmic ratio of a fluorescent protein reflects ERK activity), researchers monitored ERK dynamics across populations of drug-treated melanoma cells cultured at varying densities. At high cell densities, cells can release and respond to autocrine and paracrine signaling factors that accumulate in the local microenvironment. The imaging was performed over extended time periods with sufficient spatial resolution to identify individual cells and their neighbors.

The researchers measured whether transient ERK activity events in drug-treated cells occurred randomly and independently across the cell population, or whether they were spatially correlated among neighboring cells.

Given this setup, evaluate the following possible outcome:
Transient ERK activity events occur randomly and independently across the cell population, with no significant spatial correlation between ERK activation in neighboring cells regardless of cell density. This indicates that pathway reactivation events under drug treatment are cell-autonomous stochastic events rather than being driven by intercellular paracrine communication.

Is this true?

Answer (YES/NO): NO